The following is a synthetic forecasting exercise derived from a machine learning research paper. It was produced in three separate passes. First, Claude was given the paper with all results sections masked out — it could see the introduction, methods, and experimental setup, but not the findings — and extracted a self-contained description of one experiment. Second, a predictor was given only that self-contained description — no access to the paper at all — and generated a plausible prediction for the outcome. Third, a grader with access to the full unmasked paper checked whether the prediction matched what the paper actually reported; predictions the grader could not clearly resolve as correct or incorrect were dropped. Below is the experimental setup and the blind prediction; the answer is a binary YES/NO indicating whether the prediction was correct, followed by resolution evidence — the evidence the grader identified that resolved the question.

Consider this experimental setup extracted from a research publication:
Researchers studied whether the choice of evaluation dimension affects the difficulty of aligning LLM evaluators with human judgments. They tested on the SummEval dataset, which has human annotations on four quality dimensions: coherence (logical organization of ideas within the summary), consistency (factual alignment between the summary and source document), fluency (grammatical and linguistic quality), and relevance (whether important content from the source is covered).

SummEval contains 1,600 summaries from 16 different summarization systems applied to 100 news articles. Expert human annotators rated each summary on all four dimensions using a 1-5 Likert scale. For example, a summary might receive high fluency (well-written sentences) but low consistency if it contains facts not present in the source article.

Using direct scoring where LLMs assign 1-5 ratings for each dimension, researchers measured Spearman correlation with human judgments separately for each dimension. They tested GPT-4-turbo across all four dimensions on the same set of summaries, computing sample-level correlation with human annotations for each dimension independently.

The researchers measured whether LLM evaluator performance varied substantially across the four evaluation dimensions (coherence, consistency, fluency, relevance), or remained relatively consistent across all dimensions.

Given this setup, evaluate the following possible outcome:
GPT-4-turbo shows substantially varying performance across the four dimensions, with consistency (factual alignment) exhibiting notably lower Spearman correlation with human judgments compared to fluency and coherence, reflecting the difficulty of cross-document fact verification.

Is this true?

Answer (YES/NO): NO